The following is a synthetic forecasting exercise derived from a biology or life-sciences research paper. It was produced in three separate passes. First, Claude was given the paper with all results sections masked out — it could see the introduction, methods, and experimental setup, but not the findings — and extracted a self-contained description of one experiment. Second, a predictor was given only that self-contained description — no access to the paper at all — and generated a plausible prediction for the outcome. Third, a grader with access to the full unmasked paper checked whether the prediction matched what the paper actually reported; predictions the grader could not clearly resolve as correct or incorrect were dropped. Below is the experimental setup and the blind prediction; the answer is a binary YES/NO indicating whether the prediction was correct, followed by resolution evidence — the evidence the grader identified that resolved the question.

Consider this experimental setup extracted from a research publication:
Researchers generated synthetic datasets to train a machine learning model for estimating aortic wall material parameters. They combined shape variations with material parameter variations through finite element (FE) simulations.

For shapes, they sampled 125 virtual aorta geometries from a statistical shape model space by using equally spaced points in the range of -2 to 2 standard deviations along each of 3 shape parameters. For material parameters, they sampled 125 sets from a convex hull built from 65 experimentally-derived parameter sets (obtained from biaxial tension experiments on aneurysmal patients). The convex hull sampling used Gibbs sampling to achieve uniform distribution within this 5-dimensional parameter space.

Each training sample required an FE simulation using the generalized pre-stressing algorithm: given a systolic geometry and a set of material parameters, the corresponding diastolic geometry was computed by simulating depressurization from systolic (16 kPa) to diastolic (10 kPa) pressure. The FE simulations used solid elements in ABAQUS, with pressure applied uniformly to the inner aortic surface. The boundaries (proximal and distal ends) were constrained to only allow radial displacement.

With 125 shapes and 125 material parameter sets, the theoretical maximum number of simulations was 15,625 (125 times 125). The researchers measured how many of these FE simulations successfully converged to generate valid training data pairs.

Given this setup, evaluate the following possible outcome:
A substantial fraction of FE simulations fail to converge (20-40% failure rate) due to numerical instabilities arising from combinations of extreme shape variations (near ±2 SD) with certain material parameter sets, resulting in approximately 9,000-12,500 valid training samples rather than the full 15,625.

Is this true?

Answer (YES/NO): NO